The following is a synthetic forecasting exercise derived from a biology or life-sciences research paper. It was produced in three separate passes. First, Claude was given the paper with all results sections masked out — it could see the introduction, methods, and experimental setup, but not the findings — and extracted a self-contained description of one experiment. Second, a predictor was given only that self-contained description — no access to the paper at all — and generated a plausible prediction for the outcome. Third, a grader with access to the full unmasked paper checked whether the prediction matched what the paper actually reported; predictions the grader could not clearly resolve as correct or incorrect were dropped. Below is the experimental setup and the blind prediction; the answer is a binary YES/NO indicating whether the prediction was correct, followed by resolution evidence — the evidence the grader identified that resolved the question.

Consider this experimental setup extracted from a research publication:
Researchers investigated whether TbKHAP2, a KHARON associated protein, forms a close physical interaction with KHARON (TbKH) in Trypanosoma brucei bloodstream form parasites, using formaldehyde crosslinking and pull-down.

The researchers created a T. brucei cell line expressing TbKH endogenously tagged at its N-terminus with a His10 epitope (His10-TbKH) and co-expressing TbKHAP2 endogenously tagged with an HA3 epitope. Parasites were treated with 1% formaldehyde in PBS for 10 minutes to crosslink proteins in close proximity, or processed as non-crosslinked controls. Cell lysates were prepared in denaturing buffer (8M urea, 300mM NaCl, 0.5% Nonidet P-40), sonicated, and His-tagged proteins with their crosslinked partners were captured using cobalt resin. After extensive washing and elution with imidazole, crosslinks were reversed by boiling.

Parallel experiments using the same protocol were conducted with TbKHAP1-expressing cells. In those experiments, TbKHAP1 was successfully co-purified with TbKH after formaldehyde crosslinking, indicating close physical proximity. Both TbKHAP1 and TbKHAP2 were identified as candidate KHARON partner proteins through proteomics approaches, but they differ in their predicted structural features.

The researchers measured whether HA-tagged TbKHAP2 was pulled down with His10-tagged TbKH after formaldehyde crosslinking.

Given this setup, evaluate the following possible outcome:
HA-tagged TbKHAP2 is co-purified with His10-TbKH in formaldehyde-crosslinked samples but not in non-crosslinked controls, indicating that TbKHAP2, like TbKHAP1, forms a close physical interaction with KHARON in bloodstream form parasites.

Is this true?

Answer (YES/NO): NO